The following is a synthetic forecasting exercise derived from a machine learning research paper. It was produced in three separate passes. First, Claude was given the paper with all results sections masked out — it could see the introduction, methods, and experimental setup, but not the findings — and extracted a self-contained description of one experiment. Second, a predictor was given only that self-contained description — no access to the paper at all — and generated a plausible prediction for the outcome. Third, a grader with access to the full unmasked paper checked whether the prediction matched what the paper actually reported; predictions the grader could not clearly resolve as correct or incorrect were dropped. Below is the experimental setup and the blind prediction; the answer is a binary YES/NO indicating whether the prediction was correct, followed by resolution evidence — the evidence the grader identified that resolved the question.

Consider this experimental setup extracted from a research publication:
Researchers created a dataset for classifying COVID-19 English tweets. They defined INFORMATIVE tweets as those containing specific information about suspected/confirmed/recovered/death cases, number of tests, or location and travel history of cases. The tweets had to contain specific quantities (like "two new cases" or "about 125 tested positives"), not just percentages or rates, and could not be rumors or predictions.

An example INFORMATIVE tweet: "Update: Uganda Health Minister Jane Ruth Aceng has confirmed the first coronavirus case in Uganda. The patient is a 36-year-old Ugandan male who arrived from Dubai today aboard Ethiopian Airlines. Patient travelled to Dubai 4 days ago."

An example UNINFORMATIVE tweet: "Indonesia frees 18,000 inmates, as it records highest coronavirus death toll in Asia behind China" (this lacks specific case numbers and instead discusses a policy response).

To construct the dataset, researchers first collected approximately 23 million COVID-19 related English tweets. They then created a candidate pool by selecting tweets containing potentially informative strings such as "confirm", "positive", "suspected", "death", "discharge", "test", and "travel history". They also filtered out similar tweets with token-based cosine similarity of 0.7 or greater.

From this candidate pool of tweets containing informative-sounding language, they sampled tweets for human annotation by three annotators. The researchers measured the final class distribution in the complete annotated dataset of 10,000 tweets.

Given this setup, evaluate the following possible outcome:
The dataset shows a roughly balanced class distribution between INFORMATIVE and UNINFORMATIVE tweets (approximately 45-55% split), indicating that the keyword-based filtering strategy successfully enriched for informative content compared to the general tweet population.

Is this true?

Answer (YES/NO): YES